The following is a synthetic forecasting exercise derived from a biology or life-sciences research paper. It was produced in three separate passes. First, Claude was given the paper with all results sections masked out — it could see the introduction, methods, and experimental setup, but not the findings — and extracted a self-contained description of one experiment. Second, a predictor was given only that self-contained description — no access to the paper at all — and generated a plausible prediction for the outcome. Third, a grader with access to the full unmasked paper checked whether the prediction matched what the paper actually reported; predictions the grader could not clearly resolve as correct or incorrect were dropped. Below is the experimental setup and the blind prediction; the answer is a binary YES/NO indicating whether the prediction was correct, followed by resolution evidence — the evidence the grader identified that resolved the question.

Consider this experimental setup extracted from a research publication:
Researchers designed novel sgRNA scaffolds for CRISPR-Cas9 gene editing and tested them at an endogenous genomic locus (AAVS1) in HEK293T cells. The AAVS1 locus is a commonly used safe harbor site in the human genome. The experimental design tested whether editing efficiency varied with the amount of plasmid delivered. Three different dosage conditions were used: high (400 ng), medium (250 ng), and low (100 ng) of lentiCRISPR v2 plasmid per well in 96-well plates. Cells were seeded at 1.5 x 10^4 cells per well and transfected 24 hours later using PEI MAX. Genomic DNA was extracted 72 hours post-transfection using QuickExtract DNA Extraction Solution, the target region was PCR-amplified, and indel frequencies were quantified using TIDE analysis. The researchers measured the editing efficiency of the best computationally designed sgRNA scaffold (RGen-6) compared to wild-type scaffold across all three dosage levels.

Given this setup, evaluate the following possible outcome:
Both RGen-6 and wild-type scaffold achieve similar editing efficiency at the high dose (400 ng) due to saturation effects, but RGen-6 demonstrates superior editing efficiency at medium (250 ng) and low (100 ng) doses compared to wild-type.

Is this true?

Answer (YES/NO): NO